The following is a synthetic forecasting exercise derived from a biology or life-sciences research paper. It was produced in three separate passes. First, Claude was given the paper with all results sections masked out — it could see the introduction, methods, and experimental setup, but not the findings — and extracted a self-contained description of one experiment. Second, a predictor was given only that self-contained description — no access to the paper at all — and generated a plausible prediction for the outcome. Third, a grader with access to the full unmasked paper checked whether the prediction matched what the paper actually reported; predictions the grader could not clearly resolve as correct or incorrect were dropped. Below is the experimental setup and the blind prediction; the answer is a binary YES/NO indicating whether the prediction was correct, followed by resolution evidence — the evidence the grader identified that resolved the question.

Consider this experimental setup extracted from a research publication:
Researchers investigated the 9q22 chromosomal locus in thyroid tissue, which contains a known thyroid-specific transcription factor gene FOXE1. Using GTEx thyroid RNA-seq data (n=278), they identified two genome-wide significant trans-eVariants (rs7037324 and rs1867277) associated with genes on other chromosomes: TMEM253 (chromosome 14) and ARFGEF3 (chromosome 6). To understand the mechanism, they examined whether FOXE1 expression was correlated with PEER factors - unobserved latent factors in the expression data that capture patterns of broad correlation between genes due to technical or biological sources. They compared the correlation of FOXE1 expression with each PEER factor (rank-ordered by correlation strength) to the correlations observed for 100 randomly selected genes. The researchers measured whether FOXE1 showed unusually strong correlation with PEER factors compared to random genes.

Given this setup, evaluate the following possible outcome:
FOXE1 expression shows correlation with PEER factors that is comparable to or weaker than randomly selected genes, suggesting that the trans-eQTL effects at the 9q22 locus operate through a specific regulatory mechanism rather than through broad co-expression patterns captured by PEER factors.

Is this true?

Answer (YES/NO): NO